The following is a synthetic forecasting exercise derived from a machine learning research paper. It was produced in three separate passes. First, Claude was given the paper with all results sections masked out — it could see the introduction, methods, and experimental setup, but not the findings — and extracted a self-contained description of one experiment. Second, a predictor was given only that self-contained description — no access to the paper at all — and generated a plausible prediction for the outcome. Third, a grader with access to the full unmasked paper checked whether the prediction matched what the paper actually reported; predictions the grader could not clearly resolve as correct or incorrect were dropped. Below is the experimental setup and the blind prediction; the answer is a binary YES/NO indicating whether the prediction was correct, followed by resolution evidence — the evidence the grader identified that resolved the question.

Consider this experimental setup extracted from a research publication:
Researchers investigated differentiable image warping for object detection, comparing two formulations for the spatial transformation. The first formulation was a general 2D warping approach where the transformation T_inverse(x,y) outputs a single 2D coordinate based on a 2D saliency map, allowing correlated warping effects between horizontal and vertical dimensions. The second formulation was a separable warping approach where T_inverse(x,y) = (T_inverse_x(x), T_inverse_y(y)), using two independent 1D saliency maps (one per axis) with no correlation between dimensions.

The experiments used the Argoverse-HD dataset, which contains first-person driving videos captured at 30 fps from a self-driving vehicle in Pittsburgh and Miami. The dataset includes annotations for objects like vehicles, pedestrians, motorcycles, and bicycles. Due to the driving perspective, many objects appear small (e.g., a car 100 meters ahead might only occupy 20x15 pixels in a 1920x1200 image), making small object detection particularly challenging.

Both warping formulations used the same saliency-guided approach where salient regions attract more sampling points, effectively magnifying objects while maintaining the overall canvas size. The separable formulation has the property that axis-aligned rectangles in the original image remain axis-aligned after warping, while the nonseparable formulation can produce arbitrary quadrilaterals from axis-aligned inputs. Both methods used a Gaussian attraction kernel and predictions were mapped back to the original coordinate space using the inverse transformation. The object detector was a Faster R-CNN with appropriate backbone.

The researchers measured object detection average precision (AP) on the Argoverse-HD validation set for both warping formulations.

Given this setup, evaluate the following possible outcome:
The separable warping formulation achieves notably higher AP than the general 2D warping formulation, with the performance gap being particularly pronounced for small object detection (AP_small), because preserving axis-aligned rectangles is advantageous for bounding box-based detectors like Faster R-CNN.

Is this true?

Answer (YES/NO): NO